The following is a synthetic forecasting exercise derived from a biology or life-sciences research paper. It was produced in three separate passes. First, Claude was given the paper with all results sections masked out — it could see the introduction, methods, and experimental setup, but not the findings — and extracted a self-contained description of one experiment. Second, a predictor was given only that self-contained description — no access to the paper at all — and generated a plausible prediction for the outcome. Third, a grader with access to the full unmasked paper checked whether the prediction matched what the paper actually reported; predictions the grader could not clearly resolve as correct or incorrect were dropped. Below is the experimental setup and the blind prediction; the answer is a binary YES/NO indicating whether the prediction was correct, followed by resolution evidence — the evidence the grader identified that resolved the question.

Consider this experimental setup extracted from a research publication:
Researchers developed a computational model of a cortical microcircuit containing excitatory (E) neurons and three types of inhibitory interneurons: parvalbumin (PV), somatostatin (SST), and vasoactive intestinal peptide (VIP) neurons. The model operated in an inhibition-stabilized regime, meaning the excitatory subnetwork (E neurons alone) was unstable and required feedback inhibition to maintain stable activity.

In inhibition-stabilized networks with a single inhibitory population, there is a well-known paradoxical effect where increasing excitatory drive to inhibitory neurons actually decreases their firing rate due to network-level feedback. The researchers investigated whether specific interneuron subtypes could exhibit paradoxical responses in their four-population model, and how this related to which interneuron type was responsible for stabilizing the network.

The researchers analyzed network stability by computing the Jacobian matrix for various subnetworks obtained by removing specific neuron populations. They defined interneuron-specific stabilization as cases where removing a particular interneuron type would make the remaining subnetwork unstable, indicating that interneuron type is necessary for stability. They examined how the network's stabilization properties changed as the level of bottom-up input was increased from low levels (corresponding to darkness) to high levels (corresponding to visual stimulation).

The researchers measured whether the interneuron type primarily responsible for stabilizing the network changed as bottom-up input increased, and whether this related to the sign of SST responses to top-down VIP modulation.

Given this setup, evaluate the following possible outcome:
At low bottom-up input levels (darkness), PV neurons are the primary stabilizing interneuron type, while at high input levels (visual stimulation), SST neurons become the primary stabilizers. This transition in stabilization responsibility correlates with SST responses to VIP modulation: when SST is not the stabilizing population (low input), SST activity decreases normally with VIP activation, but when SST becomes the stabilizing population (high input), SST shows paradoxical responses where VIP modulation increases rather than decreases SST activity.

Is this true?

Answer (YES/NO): YES